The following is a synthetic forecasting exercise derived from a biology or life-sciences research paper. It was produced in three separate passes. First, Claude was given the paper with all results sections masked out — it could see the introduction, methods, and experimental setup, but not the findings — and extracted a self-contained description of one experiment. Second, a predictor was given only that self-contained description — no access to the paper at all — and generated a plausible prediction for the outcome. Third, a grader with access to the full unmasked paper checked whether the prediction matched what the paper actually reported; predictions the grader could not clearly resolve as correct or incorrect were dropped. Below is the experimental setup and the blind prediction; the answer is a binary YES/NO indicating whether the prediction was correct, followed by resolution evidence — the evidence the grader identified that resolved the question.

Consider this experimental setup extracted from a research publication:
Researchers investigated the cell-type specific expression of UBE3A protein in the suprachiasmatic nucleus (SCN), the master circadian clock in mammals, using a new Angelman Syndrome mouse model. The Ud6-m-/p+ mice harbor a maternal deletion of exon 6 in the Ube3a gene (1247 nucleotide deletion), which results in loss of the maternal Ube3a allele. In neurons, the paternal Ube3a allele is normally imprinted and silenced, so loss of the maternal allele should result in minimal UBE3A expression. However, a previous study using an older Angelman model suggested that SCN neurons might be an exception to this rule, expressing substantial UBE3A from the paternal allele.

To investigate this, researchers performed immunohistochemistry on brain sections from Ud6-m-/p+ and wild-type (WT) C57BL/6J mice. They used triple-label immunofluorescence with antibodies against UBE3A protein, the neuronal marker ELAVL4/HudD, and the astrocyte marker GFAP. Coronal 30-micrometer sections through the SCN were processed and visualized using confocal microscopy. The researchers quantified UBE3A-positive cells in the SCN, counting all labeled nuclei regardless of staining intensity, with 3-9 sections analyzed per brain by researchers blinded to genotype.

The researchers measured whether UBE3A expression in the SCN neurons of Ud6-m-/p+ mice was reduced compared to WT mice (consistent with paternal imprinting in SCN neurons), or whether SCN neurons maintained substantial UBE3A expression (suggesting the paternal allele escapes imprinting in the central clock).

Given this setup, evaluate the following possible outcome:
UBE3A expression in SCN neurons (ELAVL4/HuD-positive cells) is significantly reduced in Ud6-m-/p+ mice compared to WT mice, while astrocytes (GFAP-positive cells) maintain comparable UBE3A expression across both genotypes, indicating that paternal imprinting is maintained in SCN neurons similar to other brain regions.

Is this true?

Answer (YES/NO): NO